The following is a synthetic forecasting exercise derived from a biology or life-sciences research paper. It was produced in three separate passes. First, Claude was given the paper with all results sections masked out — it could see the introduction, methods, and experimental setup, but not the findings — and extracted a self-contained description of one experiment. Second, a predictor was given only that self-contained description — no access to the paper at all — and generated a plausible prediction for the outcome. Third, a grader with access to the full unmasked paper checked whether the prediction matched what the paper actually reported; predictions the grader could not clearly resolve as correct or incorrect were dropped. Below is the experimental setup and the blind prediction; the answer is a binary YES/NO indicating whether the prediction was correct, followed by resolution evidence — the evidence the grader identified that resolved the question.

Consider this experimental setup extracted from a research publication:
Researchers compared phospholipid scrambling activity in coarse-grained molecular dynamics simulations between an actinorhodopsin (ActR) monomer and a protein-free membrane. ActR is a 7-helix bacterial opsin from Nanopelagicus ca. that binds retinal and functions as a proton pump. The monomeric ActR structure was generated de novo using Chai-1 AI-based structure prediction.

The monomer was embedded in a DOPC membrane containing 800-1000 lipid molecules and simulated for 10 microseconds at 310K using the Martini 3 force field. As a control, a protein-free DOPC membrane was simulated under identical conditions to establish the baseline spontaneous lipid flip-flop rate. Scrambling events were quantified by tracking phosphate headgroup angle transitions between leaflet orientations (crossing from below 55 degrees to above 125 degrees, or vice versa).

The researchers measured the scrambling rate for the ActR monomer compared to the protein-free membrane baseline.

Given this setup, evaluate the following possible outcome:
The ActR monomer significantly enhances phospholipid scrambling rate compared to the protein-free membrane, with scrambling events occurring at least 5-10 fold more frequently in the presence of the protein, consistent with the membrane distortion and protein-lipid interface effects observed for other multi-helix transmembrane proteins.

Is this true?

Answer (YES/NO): NO